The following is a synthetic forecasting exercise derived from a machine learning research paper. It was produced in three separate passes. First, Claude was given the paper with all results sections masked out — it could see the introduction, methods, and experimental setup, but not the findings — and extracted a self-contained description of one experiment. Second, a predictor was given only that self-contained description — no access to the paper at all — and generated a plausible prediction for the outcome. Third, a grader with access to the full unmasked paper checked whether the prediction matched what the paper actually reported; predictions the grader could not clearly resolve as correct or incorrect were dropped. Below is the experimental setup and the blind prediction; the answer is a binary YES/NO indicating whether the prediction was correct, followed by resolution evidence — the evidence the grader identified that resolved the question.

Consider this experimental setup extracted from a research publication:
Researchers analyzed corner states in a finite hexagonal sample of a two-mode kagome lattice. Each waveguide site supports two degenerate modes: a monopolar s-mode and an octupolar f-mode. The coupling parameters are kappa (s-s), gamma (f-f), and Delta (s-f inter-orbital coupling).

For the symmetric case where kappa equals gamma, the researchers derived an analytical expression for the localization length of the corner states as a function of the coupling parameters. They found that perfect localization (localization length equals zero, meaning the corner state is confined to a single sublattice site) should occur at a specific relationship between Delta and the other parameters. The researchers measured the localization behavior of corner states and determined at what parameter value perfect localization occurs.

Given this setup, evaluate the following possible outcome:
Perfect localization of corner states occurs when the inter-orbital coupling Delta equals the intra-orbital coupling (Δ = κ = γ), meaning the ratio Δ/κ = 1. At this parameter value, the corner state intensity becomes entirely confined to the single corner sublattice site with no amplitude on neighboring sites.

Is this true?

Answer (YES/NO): YES